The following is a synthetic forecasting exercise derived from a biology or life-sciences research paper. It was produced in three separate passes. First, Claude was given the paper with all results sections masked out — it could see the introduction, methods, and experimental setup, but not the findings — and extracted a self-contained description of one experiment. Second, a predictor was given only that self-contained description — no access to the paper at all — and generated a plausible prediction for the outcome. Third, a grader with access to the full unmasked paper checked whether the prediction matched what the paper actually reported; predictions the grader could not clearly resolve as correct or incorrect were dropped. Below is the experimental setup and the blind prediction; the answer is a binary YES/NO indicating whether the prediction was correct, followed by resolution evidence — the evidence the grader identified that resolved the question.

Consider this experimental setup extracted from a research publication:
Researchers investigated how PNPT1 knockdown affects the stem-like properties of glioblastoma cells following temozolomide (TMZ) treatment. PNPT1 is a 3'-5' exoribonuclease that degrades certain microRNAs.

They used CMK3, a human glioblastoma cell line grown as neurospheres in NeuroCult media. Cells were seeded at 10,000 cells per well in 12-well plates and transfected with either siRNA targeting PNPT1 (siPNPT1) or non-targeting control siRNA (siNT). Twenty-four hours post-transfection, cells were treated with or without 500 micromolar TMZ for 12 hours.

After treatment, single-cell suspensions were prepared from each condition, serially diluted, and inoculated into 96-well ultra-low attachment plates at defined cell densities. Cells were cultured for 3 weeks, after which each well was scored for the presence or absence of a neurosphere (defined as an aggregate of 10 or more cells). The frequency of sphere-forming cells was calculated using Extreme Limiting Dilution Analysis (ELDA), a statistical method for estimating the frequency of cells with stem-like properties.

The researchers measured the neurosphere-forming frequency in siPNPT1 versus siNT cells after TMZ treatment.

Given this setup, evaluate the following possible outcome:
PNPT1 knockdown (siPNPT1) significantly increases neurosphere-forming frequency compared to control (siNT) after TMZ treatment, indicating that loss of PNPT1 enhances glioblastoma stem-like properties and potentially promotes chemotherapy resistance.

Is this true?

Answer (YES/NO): NO